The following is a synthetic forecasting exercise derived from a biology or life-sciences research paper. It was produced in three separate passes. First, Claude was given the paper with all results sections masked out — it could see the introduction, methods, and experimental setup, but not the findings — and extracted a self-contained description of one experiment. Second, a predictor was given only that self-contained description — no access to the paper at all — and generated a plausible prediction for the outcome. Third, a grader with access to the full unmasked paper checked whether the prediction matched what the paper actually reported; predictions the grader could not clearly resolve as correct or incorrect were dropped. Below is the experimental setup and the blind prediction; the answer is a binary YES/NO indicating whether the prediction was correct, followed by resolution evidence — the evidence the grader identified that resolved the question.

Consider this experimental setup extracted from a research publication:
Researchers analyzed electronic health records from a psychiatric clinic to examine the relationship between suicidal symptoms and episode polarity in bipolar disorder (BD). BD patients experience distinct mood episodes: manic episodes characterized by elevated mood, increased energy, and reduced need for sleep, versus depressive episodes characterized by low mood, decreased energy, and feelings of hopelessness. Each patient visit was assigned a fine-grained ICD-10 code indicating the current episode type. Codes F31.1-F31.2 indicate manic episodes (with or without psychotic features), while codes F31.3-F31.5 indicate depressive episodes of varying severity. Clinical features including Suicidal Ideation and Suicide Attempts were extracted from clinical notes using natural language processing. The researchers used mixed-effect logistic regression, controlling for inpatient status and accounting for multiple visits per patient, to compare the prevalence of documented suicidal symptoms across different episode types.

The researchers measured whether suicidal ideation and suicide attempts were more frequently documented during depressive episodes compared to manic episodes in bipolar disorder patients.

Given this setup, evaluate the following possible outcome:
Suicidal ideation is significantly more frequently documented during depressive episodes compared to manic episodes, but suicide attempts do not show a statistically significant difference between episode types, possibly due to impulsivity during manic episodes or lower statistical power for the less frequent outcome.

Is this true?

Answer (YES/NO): NO